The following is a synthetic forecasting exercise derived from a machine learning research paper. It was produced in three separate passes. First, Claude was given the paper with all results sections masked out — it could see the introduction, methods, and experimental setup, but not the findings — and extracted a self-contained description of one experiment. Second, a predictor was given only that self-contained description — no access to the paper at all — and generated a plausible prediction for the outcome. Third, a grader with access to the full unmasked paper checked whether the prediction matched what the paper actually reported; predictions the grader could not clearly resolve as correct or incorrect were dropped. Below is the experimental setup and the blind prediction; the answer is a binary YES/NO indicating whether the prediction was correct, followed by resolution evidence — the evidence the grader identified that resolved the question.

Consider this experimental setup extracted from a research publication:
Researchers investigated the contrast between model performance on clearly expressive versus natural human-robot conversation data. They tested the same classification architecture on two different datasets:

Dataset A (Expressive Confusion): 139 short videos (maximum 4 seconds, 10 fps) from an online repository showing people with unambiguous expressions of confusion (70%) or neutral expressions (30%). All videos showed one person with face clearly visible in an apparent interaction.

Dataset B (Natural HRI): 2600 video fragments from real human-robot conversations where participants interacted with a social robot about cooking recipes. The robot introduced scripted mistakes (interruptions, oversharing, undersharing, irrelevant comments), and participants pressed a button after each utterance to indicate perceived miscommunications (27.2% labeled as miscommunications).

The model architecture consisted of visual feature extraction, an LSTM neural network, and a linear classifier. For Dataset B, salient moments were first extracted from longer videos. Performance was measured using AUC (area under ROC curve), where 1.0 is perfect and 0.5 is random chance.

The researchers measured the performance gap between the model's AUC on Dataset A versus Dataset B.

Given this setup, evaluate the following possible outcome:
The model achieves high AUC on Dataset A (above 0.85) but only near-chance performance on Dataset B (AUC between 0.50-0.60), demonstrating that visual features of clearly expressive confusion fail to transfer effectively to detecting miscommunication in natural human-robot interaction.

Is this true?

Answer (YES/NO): NO